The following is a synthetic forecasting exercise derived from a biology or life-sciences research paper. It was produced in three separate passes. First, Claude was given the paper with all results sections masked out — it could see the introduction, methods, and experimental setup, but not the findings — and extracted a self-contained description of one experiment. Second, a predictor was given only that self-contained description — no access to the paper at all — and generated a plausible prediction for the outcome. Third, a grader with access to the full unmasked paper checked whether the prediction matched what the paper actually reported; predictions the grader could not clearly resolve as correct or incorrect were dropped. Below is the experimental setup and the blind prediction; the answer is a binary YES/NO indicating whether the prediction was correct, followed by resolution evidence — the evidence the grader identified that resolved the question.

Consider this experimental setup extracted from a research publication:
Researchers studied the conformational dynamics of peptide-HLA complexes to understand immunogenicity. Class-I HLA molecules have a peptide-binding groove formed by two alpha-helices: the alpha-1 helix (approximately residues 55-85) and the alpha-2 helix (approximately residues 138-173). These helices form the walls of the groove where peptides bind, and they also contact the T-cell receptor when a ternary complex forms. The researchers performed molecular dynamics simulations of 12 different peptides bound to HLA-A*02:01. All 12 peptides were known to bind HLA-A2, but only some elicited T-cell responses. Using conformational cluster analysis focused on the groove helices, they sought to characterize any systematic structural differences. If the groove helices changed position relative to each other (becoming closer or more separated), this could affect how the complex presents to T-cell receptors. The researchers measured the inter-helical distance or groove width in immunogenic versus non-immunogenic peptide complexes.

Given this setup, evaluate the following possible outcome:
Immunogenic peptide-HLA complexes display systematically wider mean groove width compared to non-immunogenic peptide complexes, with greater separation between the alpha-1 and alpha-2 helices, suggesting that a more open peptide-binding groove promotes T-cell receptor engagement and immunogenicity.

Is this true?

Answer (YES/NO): YES